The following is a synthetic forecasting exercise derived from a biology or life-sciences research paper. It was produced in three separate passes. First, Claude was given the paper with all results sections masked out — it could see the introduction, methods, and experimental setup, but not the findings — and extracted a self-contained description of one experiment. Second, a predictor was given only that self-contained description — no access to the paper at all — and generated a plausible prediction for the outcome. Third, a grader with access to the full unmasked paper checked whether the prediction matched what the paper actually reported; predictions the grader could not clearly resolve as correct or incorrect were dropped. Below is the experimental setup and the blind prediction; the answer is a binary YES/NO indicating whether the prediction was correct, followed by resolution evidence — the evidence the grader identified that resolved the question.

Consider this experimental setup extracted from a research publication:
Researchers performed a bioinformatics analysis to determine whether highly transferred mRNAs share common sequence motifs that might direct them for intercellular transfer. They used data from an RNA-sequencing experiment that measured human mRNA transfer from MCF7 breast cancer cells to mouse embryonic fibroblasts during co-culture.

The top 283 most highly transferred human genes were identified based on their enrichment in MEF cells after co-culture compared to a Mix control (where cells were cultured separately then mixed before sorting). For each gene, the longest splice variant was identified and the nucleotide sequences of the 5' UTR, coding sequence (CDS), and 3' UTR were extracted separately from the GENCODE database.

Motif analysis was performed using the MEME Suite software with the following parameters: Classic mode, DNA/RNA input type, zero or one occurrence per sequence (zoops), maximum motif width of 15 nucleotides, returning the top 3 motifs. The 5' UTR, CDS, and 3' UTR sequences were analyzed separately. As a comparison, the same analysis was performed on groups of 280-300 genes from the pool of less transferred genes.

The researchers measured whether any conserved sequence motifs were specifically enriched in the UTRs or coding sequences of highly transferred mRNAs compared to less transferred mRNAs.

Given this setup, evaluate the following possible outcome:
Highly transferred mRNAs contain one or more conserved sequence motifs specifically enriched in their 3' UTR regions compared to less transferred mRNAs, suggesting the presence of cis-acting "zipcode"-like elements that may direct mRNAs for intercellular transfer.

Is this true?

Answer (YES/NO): NO